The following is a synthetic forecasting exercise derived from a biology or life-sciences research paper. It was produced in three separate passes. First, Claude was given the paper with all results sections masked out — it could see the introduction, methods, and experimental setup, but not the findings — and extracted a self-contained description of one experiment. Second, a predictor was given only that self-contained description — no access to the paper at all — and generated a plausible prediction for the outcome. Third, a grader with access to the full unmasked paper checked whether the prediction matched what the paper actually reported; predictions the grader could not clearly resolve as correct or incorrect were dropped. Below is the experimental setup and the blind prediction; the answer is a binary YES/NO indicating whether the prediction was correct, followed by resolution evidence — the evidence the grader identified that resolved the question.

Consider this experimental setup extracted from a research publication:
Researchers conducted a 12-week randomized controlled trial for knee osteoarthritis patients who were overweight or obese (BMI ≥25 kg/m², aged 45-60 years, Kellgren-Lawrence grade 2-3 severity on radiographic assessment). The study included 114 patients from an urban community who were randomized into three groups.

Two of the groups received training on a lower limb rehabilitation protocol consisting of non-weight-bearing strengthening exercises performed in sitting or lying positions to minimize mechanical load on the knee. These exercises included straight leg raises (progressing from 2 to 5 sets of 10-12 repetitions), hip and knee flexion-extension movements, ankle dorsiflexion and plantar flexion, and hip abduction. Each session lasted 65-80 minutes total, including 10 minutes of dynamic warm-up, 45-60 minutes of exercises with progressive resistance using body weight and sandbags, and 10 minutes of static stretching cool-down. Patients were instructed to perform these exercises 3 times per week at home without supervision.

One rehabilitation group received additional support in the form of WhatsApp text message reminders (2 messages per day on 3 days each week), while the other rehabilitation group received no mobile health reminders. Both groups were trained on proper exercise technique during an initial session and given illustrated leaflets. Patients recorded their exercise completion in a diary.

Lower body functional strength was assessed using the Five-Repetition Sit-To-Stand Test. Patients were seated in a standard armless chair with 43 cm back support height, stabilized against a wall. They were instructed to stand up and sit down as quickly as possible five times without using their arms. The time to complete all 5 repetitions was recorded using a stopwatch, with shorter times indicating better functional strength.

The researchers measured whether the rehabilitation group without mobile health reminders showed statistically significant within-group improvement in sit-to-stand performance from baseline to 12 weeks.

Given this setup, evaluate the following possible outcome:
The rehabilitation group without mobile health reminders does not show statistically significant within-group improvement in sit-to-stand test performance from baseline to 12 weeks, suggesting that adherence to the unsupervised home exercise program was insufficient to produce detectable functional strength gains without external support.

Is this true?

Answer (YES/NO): NO